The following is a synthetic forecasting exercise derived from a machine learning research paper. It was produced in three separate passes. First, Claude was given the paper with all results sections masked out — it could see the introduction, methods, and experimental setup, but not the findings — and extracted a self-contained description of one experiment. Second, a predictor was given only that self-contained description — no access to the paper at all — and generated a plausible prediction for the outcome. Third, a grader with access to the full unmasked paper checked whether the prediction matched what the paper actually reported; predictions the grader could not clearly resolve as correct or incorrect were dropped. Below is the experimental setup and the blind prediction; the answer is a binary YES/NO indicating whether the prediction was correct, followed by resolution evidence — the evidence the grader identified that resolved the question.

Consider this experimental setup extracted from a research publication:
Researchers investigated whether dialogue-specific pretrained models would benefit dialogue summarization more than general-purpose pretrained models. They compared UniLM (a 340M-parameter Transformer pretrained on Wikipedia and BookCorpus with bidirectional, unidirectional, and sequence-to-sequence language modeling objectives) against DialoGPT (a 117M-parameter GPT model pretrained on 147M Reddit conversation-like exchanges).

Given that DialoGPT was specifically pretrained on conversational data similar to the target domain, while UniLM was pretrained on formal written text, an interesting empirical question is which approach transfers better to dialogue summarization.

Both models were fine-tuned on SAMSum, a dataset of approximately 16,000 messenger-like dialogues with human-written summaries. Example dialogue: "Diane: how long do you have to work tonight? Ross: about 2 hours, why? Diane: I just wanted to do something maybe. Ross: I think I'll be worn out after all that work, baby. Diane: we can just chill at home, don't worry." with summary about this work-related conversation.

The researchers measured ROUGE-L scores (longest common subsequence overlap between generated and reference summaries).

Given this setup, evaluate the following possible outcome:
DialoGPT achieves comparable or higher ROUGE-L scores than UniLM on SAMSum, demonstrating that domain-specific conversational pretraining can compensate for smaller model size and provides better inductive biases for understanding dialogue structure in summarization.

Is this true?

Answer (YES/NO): NO